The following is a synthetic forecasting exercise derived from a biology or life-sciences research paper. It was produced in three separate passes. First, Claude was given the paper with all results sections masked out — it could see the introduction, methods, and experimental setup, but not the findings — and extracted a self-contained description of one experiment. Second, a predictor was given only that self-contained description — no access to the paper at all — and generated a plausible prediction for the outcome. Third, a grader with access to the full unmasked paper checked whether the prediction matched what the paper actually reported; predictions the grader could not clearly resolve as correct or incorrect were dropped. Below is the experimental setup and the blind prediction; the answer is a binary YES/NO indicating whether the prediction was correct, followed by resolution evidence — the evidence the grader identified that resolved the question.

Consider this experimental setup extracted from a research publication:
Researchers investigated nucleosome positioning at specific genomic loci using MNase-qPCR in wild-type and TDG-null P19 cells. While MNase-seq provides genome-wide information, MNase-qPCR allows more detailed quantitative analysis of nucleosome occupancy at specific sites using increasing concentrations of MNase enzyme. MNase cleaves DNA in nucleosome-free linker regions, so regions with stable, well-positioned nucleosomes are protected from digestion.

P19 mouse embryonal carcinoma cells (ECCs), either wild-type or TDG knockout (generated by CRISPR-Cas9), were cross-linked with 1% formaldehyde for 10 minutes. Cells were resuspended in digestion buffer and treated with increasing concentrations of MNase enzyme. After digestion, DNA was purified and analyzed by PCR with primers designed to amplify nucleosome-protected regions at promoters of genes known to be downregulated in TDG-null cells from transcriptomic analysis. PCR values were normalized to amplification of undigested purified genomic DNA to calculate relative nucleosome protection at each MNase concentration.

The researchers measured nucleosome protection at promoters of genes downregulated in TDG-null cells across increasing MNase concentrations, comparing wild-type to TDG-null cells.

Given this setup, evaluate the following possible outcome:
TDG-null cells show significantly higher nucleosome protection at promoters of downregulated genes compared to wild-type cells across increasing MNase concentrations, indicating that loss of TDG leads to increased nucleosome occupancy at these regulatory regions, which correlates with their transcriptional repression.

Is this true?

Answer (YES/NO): NO